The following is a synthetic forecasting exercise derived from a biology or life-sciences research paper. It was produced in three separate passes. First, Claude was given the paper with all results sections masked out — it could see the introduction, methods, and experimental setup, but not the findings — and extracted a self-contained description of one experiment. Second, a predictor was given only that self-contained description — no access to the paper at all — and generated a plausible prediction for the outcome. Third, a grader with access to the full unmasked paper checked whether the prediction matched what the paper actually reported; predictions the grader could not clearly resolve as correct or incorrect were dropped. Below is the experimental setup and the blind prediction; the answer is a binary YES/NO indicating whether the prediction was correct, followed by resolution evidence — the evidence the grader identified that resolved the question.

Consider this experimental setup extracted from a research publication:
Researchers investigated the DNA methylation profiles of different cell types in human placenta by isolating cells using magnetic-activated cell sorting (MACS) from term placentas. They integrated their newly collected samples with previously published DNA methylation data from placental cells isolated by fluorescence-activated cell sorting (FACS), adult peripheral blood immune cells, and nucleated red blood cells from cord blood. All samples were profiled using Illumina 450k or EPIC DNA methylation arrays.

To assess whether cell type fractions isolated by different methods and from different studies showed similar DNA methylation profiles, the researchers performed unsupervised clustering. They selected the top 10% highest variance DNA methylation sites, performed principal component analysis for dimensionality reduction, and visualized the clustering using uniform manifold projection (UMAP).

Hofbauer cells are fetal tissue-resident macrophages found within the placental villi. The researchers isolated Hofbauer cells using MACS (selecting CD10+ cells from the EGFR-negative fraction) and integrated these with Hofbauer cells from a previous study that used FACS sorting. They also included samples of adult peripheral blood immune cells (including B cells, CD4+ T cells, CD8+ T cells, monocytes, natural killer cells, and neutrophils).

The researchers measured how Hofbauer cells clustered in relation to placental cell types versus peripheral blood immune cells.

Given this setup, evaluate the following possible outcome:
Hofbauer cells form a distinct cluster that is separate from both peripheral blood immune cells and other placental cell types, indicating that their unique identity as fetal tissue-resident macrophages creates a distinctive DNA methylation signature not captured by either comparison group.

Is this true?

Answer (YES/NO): NO